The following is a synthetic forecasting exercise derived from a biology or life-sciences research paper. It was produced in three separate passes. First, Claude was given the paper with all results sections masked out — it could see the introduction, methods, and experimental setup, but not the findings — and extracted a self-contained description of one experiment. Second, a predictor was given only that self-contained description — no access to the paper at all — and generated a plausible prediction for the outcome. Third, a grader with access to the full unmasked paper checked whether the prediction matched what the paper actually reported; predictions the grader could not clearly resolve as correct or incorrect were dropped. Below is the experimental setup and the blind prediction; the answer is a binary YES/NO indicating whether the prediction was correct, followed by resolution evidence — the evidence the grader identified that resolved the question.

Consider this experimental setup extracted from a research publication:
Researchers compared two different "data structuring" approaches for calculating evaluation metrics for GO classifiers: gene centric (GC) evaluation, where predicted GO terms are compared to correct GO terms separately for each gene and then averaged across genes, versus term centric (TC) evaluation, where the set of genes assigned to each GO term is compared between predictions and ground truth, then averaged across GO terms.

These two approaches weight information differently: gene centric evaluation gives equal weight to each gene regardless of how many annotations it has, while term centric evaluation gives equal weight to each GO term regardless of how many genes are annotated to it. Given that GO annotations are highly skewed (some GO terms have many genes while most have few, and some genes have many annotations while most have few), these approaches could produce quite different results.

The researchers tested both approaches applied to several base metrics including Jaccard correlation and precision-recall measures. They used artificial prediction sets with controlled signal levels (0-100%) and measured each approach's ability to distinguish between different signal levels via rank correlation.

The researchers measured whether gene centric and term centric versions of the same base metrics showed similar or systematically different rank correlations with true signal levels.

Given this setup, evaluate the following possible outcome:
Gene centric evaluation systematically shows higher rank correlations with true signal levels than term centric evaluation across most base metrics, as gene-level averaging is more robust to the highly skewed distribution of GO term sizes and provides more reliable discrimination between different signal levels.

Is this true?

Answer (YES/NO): NO